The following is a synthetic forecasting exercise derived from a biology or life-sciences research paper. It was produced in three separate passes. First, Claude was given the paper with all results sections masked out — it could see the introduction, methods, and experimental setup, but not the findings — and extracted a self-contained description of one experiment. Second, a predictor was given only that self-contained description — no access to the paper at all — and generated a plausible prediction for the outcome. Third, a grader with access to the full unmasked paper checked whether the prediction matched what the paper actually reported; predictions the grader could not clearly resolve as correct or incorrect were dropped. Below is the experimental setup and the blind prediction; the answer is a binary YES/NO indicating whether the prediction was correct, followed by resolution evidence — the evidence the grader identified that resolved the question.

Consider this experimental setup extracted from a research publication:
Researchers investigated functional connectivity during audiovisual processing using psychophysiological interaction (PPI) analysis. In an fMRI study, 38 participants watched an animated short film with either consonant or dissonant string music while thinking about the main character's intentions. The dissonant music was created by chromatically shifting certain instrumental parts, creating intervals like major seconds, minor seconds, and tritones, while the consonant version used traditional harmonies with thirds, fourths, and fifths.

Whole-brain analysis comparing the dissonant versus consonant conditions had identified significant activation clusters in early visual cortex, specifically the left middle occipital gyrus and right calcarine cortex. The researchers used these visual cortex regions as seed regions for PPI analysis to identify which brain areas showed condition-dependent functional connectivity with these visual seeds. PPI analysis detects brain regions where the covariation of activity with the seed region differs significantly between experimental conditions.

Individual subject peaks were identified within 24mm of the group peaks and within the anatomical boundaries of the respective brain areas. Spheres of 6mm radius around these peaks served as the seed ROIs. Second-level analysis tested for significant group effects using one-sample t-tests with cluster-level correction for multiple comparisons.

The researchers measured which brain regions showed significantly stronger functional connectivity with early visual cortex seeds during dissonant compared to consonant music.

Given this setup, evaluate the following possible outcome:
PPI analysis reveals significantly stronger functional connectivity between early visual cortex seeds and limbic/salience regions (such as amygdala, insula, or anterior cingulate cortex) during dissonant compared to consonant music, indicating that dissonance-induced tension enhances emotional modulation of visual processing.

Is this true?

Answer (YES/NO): NO